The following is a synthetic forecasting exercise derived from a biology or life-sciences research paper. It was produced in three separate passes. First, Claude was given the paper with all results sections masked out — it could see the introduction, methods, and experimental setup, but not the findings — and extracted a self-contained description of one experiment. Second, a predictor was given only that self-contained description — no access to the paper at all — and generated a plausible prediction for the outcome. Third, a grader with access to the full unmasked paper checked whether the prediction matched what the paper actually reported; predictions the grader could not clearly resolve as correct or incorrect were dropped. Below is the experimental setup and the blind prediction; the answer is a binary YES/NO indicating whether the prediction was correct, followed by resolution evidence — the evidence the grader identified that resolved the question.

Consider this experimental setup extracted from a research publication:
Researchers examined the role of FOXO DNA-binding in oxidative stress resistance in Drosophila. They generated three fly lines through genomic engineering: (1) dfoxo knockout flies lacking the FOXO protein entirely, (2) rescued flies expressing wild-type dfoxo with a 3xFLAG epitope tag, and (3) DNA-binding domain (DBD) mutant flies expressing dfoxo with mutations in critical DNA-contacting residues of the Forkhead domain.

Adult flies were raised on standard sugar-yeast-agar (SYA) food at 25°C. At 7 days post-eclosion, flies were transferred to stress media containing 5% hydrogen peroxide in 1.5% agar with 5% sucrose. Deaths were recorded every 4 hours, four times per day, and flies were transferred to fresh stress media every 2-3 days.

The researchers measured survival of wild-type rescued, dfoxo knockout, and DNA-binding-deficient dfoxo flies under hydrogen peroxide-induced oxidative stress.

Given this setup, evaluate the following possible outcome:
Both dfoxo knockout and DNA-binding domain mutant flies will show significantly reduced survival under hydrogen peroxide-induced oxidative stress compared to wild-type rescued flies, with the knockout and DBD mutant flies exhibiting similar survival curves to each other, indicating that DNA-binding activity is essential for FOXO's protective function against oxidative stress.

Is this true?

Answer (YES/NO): YES